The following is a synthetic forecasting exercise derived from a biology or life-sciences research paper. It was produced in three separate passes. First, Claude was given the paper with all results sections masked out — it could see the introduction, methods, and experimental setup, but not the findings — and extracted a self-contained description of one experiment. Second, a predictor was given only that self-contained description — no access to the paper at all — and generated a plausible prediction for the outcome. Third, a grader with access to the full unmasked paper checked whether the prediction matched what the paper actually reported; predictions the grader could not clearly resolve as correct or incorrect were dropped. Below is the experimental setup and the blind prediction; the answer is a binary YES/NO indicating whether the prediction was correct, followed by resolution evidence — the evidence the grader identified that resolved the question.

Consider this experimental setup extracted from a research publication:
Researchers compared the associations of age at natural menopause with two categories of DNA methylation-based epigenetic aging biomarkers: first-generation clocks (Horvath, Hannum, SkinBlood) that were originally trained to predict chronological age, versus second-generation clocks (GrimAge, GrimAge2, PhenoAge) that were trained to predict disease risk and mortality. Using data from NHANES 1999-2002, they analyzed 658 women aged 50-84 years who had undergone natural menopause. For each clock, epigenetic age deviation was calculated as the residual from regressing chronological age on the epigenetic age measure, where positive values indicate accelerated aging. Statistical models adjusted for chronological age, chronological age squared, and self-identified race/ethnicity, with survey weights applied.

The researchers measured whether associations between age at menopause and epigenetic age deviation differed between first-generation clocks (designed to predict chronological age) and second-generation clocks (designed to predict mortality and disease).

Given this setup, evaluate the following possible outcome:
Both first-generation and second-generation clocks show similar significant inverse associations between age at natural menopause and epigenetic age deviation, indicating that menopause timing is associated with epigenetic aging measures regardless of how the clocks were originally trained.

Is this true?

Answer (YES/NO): NO